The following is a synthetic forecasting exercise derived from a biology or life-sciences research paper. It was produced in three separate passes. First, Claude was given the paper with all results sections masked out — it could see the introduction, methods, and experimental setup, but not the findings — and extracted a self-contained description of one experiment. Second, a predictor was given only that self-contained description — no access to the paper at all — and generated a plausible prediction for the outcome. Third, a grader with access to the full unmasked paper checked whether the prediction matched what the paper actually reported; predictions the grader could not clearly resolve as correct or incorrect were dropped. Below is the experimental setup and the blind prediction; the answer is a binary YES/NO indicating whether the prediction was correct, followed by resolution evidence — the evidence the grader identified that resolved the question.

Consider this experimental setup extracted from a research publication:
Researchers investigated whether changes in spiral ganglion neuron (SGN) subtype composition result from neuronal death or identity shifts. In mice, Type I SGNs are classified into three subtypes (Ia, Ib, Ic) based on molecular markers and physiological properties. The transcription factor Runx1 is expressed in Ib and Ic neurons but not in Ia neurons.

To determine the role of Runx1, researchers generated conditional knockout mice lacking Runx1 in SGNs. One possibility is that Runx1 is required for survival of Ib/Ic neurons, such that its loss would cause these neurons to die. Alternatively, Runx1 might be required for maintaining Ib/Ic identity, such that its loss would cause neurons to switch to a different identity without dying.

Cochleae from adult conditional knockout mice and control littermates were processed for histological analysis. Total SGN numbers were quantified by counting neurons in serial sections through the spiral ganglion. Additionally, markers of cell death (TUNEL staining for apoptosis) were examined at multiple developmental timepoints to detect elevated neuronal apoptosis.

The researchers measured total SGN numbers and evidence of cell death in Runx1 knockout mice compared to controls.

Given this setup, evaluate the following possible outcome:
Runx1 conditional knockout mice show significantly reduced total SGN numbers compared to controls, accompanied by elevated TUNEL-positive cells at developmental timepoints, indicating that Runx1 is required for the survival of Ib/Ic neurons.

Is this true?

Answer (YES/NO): NO